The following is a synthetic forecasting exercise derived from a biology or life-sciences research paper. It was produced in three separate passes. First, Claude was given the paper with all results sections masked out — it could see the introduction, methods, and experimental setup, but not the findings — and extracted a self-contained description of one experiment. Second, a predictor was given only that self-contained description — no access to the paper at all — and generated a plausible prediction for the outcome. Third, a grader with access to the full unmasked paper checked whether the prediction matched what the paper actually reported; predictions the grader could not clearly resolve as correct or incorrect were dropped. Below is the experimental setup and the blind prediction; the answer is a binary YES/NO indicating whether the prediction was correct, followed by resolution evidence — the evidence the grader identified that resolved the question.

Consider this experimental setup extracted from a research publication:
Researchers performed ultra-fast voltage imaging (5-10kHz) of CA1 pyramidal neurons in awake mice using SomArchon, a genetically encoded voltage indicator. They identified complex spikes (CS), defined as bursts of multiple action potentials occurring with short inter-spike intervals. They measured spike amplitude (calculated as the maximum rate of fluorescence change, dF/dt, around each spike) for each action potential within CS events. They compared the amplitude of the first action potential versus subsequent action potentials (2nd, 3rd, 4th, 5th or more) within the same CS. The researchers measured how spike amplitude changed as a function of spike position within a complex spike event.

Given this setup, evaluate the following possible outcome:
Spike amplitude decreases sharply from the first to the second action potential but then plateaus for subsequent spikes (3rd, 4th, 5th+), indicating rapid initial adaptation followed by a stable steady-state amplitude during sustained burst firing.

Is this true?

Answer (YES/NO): NO